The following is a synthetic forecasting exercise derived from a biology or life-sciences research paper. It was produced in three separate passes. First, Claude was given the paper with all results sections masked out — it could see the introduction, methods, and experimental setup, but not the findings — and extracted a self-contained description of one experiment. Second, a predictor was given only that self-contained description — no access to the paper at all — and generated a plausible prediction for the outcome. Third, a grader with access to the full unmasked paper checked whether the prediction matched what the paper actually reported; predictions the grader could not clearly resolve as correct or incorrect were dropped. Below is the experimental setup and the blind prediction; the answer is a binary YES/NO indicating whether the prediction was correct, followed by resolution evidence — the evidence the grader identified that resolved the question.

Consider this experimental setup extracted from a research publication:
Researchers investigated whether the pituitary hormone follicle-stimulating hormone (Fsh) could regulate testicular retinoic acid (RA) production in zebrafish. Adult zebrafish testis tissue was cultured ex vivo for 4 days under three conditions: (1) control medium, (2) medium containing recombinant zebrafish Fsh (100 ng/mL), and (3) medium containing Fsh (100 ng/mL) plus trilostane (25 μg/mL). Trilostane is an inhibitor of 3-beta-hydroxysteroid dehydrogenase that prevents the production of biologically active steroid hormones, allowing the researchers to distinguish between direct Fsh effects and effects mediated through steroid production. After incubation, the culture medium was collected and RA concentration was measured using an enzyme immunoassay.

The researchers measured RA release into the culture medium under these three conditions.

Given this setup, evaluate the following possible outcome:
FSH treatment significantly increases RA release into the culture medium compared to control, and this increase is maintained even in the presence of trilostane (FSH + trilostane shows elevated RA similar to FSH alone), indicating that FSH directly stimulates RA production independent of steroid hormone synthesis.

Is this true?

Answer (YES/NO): YES